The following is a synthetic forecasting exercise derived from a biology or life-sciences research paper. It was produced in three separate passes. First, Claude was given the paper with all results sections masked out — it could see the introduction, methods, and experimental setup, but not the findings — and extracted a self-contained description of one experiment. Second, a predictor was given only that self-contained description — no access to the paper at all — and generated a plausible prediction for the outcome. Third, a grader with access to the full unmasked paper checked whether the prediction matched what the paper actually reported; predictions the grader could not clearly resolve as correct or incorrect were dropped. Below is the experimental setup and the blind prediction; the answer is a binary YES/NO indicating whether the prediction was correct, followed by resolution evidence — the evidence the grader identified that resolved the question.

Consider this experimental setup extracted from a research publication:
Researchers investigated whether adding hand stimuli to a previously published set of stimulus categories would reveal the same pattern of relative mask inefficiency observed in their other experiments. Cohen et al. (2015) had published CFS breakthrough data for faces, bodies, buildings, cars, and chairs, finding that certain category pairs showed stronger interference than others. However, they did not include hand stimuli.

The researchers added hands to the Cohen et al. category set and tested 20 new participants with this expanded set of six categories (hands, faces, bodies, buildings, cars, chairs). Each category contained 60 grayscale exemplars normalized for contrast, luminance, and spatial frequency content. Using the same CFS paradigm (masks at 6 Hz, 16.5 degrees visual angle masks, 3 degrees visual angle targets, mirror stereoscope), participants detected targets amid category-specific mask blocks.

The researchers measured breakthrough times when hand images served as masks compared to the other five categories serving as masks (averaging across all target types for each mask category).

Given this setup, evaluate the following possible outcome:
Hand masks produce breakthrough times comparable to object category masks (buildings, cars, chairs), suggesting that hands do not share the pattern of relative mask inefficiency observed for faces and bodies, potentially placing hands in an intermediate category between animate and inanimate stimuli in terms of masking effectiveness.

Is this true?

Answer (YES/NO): NO